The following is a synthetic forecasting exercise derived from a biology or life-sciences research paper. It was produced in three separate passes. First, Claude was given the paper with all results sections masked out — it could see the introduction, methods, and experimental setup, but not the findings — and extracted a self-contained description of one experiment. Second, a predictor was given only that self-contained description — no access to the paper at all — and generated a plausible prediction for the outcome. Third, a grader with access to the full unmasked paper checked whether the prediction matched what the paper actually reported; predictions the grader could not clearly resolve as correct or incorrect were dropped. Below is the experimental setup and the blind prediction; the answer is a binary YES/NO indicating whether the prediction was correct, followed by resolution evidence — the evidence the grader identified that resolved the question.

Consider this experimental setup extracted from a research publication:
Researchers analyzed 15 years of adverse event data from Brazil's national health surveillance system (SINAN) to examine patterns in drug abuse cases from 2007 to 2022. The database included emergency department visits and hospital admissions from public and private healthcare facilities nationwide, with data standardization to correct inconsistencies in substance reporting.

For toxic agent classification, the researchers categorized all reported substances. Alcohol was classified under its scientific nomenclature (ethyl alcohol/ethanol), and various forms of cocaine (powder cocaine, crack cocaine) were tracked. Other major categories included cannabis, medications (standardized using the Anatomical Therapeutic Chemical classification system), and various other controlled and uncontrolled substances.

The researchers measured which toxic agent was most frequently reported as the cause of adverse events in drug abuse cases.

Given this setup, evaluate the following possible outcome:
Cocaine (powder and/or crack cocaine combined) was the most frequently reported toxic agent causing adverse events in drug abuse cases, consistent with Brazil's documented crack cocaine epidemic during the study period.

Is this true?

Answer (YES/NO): NO